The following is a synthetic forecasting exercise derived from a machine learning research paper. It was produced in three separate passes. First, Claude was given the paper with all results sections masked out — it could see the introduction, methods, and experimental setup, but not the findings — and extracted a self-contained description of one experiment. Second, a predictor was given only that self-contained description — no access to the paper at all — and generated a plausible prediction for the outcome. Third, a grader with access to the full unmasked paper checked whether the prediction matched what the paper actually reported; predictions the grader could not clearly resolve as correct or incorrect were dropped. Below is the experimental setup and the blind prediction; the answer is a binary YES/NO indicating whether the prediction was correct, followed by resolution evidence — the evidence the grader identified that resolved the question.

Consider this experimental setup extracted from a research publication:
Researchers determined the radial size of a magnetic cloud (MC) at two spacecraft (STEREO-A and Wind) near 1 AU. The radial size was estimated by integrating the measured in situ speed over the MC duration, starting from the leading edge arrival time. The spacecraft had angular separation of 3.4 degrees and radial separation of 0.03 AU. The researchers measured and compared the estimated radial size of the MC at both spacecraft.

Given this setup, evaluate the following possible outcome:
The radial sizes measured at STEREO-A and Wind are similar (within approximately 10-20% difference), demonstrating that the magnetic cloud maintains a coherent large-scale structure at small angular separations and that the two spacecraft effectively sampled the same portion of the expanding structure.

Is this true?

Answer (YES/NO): NO